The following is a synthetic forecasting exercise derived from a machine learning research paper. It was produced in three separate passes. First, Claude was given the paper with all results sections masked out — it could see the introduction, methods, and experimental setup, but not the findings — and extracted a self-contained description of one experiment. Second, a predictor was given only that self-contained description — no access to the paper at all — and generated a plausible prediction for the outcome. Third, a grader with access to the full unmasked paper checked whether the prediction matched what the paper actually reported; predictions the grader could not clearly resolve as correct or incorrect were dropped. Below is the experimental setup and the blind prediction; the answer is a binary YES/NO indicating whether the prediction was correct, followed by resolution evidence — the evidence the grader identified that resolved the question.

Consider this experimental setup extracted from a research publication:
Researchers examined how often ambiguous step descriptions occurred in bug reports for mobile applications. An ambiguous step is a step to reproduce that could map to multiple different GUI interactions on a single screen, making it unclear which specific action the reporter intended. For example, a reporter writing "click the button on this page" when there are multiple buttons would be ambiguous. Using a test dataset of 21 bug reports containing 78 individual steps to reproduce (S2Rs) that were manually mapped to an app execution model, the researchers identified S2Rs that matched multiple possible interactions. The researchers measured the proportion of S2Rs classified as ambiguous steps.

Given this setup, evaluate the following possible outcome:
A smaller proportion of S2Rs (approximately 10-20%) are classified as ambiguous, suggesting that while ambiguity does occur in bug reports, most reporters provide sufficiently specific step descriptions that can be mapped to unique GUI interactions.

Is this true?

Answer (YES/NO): NO